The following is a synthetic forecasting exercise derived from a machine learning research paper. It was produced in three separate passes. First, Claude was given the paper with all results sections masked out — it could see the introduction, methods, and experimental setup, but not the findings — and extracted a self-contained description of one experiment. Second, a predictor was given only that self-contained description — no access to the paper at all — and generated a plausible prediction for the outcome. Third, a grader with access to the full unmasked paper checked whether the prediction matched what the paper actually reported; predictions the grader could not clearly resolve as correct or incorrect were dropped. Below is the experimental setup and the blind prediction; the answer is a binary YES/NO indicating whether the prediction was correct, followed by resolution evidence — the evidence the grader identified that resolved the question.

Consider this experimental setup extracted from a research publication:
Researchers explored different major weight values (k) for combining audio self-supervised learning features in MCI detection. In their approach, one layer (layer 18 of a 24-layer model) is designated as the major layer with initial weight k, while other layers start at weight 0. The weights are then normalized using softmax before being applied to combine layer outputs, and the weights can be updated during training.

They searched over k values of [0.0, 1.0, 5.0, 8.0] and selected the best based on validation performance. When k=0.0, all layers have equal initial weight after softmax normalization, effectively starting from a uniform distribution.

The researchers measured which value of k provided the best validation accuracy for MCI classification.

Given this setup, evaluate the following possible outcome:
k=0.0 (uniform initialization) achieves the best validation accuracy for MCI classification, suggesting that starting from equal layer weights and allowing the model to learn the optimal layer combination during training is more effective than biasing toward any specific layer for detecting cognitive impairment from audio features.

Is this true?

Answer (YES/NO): NO